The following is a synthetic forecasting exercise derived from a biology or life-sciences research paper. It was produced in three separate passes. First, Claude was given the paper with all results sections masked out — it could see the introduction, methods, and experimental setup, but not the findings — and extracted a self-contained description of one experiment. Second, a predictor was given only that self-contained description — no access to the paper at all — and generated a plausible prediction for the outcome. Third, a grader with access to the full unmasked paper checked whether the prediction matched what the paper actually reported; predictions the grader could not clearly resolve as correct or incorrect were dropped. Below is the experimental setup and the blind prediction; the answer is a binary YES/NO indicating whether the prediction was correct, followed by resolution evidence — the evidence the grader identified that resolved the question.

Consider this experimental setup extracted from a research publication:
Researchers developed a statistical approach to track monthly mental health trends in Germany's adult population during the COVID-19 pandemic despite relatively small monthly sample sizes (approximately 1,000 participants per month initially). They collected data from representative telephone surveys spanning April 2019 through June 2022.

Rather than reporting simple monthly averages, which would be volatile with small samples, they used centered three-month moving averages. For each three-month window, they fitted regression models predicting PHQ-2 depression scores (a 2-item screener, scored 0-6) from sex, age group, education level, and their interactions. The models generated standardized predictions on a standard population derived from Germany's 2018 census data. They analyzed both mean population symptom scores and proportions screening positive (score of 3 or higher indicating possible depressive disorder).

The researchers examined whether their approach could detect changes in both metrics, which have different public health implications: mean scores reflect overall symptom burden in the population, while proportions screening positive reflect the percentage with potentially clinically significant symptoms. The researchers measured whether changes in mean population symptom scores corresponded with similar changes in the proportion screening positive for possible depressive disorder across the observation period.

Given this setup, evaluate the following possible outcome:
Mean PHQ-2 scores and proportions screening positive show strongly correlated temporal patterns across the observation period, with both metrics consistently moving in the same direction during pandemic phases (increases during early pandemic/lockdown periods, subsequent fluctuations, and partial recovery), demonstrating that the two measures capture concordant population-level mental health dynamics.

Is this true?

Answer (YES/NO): NO